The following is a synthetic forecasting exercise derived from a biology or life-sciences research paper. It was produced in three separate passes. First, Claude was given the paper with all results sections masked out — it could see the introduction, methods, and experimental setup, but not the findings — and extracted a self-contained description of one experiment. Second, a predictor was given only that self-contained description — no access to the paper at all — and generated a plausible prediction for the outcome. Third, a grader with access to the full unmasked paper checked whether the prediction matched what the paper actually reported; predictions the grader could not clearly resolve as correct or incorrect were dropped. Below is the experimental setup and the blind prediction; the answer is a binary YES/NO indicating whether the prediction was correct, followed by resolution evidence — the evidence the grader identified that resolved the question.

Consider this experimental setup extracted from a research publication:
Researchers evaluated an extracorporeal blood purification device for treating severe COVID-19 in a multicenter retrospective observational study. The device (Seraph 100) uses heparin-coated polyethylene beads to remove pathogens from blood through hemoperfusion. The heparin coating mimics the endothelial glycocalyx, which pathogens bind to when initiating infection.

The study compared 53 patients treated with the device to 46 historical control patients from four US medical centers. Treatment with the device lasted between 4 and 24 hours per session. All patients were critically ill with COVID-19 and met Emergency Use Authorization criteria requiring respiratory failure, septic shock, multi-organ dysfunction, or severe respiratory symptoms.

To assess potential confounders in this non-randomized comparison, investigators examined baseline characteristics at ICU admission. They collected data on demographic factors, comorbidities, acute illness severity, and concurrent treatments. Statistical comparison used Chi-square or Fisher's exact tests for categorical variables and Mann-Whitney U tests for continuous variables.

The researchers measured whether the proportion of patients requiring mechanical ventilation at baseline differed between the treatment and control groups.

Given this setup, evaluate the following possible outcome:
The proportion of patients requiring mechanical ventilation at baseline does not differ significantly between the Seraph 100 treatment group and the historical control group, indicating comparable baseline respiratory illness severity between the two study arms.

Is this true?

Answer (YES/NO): YES